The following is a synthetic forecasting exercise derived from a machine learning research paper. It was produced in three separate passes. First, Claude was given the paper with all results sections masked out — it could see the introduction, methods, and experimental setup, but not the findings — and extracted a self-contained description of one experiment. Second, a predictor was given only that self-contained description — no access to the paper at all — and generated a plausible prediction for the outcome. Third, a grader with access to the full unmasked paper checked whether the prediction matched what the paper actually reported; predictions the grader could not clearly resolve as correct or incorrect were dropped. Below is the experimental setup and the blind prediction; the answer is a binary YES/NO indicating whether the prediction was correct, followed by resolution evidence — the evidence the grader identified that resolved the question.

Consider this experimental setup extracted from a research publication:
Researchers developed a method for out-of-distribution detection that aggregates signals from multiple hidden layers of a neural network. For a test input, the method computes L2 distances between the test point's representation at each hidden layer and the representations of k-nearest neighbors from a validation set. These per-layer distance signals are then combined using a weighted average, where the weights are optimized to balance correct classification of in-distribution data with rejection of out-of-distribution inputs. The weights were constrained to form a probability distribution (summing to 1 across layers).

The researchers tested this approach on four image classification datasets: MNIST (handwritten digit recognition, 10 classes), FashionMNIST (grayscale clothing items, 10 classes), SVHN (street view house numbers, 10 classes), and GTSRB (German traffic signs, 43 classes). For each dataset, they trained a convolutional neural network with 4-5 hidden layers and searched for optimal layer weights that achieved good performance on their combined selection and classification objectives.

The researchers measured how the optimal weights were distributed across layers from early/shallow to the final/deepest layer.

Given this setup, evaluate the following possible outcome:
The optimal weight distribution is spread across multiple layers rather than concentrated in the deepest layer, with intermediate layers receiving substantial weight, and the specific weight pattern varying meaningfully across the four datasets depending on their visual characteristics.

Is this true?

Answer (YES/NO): NO